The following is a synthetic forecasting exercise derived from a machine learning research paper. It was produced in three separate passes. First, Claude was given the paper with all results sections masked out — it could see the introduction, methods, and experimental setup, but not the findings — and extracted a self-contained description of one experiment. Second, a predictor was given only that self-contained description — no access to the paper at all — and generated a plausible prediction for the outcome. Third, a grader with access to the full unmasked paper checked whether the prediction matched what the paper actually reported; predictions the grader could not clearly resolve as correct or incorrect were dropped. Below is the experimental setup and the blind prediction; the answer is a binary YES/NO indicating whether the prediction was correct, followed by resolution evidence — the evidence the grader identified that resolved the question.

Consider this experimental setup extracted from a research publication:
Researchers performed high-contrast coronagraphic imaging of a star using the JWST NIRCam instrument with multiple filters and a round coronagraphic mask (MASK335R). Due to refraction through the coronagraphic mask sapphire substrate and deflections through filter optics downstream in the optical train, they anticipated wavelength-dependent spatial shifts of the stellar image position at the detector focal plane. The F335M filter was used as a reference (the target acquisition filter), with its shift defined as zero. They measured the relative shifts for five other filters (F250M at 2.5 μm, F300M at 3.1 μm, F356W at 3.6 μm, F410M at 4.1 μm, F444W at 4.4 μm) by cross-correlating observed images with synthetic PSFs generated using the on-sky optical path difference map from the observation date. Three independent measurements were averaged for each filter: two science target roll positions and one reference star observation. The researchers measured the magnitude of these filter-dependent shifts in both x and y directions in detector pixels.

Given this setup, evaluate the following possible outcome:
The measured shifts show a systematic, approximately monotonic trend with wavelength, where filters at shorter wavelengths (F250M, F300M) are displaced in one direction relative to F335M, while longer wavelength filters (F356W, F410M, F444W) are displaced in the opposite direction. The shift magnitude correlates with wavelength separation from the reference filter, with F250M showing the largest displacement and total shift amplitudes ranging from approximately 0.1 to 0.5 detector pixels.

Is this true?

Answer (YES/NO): NO